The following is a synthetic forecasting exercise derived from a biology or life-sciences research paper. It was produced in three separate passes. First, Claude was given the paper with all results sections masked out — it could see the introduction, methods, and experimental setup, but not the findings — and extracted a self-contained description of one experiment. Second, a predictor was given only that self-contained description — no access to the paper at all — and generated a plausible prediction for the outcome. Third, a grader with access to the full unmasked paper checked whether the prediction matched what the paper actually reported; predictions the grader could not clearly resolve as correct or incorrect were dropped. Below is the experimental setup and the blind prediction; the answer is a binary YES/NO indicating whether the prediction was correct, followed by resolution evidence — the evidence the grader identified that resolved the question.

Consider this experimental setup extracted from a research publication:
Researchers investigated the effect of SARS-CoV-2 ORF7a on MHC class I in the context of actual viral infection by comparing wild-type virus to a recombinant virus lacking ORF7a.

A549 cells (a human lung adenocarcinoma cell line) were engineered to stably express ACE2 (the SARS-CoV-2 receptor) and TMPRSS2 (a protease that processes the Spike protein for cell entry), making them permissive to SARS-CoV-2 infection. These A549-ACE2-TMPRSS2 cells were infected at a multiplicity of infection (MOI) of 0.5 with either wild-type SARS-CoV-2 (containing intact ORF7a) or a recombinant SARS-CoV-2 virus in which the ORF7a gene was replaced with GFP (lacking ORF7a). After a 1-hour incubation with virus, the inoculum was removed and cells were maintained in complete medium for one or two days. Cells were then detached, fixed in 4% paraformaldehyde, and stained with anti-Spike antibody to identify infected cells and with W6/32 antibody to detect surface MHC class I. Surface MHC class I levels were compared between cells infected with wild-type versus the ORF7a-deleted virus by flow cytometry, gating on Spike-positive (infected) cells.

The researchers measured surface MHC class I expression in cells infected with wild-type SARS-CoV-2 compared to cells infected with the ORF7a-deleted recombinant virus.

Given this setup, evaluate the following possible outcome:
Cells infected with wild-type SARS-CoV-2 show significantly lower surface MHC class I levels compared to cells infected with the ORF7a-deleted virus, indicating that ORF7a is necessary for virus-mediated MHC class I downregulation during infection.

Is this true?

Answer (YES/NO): NO